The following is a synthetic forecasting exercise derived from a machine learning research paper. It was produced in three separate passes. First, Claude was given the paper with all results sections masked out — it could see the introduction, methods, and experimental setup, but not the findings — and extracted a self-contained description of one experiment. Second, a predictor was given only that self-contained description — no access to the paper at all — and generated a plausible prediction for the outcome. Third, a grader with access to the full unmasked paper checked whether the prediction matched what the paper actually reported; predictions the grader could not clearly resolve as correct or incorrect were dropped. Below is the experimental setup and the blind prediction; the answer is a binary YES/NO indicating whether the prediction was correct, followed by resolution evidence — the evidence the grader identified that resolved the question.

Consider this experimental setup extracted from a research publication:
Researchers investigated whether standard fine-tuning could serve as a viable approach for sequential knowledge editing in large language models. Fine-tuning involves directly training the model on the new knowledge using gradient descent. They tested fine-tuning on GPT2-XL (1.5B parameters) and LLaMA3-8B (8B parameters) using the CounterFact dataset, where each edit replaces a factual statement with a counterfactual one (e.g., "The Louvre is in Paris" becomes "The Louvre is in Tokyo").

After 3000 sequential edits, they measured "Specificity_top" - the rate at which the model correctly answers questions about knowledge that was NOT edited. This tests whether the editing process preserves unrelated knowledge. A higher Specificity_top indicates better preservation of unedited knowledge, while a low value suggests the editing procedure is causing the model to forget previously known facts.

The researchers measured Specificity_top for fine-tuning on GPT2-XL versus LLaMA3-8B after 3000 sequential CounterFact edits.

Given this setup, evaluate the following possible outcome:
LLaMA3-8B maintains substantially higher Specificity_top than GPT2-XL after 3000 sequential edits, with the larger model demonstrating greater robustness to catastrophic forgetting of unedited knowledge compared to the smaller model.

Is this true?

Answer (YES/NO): NO